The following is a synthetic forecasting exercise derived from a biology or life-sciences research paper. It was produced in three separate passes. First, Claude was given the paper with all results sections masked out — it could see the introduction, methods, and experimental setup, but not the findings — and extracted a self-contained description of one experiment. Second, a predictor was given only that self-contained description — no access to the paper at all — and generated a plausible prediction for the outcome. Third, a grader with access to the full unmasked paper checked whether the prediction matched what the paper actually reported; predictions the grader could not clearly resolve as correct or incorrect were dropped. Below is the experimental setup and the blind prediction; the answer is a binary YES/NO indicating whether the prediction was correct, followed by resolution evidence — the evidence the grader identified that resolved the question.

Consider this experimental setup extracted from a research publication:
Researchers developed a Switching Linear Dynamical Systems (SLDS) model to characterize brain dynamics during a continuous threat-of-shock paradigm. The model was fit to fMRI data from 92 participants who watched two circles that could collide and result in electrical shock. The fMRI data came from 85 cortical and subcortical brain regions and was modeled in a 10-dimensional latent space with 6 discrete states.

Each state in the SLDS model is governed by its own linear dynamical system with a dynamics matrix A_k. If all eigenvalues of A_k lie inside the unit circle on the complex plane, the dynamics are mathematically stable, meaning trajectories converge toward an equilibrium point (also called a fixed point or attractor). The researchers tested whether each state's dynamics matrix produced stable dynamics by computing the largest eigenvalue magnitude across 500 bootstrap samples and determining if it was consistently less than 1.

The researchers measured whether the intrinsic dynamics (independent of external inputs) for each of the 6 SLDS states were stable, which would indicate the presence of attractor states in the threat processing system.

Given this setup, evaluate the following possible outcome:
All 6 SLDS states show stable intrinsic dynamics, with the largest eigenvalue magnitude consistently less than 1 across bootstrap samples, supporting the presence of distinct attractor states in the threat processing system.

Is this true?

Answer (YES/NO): YES